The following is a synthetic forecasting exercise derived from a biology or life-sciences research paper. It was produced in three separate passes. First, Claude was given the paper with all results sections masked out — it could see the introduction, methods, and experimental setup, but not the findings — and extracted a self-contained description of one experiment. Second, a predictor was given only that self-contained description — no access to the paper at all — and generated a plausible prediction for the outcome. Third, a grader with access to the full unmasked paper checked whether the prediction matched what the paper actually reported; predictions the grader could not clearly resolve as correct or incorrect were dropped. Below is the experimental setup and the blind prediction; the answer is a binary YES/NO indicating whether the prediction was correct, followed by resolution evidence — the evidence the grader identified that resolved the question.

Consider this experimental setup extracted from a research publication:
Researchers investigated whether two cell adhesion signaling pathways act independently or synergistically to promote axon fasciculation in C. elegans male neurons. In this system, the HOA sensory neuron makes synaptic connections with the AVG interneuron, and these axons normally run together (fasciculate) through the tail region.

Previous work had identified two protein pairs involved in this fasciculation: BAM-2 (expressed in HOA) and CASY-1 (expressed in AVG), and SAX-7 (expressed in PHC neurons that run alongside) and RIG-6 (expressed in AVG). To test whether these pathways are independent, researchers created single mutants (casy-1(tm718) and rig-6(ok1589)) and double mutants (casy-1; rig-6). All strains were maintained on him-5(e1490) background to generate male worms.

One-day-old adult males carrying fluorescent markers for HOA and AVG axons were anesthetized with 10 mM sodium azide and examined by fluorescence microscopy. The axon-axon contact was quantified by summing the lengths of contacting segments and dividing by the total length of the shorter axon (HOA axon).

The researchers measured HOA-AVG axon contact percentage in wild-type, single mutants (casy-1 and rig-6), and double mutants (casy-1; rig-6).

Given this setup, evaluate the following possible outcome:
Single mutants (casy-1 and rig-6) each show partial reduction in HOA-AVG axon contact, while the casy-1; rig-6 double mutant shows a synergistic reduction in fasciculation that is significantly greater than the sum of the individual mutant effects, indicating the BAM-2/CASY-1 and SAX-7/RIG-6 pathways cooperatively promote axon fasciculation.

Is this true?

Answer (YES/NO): NO